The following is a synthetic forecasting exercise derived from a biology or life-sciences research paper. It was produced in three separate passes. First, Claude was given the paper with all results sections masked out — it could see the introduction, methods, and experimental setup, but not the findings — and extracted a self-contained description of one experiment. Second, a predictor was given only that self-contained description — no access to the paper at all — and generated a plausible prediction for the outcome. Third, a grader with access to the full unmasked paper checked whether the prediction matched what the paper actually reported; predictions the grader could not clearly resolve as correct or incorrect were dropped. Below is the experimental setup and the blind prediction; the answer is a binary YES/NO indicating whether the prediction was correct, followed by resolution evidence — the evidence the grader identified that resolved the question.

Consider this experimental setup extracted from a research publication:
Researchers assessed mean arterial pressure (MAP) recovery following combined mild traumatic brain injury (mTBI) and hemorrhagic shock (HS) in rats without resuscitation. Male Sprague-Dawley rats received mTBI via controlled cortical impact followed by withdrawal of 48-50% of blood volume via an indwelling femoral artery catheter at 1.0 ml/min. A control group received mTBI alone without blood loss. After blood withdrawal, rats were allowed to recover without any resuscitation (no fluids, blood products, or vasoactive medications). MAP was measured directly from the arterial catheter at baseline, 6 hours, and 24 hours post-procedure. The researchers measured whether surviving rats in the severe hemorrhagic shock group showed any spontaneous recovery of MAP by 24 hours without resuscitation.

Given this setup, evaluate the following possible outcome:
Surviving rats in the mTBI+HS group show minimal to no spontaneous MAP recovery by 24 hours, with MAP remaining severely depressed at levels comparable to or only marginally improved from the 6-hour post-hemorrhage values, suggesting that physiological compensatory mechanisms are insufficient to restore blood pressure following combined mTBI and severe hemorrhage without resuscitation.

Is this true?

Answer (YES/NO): NO